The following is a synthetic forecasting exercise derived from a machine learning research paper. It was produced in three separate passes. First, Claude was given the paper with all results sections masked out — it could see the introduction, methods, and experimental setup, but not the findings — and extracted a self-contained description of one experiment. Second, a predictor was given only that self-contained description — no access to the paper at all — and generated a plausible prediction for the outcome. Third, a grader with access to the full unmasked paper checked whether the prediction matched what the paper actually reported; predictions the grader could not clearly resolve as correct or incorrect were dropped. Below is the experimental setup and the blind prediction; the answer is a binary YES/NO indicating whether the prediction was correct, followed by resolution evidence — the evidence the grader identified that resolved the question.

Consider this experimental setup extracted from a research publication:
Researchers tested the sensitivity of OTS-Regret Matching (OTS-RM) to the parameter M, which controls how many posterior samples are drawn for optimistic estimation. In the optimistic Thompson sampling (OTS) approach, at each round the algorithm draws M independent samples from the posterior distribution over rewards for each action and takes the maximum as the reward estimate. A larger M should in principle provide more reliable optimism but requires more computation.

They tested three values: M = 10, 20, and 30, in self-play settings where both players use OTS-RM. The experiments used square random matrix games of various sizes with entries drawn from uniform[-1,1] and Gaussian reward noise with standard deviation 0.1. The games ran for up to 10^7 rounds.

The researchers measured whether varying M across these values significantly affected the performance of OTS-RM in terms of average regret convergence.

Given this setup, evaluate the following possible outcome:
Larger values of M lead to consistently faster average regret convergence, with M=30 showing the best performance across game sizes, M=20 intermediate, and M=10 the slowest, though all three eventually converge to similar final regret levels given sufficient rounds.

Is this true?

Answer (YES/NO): NO